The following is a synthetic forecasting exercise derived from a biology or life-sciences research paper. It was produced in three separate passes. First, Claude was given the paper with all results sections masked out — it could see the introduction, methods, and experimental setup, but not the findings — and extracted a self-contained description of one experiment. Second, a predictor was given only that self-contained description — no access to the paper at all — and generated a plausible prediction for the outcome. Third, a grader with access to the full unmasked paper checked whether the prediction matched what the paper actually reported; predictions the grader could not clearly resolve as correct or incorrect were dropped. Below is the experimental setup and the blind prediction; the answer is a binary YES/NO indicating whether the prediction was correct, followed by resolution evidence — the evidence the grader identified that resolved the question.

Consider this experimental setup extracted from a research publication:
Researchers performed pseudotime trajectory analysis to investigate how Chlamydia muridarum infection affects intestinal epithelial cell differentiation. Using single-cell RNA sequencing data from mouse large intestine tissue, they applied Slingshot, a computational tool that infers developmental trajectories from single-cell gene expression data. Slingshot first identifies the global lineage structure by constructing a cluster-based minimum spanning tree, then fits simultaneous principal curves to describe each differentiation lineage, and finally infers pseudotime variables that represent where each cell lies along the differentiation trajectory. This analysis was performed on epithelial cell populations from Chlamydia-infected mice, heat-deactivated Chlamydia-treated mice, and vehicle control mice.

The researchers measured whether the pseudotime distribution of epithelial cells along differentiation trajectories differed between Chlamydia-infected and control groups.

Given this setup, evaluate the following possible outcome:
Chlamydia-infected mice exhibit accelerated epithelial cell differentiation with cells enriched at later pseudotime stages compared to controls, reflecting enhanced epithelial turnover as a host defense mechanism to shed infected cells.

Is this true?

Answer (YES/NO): NO